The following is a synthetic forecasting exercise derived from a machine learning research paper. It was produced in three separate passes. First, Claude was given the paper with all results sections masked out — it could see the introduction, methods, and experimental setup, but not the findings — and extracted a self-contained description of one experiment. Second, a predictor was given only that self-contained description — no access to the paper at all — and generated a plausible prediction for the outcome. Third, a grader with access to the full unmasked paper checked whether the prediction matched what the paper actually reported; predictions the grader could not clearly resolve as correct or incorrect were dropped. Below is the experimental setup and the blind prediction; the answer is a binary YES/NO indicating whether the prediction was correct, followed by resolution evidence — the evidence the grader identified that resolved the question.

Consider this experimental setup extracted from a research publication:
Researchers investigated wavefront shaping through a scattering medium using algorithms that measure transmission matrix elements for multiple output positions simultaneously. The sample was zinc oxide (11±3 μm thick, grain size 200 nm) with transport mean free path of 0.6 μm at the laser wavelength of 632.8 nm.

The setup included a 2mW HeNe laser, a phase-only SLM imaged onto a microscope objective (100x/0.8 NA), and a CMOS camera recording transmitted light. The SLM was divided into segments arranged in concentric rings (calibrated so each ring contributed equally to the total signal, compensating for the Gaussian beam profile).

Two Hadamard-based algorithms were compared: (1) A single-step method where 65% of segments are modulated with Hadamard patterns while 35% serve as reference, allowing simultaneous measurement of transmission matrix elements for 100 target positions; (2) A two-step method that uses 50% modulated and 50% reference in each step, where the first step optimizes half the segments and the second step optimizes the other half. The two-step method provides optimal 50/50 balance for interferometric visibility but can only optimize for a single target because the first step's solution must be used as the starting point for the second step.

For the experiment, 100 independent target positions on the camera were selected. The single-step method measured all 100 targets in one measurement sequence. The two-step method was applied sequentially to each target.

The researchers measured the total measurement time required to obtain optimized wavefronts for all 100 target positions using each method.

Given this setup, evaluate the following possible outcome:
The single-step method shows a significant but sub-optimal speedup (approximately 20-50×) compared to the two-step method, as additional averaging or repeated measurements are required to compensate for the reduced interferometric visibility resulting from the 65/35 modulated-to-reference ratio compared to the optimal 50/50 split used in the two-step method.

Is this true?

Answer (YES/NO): NO